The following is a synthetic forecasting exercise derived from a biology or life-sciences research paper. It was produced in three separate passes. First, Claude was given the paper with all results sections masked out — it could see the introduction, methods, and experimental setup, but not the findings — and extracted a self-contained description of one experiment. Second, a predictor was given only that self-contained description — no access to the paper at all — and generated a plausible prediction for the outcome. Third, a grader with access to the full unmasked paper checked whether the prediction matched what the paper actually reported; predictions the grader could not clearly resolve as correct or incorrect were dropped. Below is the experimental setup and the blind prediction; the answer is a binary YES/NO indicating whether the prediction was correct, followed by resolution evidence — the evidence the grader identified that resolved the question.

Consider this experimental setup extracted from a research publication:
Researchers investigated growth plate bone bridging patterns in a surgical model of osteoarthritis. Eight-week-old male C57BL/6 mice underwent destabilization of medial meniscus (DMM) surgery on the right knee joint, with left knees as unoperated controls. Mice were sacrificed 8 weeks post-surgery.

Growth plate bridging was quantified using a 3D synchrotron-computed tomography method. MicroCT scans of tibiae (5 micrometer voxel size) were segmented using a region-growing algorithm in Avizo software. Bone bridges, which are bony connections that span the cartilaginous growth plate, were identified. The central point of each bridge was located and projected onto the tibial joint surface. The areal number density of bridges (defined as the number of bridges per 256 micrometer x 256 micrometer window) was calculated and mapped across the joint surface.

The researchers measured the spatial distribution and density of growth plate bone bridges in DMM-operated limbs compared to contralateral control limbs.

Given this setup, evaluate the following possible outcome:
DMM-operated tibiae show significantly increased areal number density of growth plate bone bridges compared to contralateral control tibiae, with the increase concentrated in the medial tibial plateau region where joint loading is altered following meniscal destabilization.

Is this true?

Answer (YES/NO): NO